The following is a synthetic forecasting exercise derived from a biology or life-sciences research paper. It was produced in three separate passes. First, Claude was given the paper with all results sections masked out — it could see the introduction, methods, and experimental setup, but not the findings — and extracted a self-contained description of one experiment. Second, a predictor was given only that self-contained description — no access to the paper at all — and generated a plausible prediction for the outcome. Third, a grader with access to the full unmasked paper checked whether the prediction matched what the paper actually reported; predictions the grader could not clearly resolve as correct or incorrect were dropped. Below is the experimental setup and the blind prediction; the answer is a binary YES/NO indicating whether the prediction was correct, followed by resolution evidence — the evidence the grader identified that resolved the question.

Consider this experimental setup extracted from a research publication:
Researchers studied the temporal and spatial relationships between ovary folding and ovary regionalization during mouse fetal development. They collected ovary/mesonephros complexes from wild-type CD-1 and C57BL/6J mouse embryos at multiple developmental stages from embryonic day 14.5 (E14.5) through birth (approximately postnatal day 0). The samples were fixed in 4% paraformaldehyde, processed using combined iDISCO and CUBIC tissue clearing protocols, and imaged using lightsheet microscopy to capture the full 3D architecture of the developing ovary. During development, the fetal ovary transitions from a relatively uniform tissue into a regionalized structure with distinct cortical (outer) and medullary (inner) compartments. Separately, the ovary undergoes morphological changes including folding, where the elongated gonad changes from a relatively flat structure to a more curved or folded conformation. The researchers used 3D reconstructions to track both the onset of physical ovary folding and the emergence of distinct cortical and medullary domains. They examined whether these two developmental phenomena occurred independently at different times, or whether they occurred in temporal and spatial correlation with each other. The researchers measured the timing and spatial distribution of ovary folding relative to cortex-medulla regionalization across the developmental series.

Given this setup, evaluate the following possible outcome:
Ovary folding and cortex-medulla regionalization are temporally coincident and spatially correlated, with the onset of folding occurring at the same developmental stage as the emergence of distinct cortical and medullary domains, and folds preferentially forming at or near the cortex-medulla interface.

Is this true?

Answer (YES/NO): YES